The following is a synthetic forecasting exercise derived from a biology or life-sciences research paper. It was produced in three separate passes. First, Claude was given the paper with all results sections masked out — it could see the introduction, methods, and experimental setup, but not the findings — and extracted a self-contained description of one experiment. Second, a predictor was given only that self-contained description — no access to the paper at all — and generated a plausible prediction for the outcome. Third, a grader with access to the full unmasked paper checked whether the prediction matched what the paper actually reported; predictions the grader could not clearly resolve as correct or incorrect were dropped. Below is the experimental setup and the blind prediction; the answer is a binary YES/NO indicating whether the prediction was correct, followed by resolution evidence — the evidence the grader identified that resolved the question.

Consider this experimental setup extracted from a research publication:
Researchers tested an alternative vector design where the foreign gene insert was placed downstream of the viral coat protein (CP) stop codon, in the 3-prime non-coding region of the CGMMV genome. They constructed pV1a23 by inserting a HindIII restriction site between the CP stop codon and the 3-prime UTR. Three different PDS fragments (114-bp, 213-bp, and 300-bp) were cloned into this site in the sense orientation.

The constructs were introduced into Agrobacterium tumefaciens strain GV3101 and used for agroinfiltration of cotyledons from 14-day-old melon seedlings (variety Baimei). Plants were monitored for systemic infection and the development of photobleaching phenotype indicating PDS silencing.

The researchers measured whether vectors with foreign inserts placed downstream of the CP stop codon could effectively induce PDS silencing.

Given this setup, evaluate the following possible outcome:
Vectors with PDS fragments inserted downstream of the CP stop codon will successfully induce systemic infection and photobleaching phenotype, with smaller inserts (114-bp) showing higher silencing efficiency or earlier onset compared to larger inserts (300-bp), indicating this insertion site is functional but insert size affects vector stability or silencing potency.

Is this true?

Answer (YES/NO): NO